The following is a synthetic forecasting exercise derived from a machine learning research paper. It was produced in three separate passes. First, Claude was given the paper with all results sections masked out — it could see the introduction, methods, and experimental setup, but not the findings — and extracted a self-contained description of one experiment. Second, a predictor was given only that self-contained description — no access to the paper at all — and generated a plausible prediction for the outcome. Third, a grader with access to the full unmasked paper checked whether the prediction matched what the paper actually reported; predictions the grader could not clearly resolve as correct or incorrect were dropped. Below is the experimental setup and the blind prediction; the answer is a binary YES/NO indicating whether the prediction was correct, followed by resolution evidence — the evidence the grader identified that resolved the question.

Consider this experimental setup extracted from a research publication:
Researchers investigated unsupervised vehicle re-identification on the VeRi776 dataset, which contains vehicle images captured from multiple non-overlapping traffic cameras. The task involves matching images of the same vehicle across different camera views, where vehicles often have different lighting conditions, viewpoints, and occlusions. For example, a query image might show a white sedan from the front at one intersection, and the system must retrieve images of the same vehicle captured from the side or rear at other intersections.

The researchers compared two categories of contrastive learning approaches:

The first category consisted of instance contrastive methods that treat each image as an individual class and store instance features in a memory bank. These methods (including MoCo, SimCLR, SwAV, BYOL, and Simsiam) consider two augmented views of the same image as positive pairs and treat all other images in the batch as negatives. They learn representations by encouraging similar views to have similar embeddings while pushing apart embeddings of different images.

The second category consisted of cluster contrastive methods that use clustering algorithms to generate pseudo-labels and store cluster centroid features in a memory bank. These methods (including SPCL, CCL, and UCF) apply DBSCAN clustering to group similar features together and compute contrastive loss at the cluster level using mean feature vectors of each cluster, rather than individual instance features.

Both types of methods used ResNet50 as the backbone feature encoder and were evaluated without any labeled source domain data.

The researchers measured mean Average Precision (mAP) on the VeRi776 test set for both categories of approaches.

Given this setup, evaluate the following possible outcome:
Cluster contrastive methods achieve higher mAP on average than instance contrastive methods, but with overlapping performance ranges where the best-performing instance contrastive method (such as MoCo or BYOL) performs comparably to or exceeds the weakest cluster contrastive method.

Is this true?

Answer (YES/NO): NO